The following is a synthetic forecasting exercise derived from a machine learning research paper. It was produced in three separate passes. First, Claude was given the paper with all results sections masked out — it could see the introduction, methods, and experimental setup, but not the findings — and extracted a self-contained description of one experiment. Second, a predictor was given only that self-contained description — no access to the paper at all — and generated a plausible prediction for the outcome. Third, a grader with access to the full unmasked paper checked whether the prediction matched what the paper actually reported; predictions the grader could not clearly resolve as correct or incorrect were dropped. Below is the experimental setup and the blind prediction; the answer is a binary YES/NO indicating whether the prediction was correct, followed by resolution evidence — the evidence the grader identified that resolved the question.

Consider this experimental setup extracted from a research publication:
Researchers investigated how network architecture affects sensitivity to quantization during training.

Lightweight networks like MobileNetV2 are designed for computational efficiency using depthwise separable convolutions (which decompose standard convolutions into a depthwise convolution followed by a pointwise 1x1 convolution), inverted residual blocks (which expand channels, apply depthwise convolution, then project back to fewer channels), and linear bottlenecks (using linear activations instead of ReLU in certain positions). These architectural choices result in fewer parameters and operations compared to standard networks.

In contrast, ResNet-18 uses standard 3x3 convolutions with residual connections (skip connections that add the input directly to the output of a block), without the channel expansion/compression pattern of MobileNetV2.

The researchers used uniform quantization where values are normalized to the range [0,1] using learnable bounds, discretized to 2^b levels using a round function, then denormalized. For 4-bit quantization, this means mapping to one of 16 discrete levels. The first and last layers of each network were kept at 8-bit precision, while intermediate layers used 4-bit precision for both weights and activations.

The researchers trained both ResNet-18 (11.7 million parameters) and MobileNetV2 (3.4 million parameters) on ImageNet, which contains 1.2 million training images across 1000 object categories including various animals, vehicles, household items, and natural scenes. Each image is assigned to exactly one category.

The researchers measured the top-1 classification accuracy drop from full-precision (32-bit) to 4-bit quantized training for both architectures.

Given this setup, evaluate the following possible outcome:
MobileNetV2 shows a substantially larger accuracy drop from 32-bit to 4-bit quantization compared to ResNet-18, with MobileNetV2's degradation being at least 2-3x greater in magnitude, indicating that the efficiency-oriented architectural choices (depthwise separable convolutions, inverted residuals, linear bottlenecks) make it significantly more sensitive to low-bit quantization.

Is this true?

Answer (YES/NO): NO